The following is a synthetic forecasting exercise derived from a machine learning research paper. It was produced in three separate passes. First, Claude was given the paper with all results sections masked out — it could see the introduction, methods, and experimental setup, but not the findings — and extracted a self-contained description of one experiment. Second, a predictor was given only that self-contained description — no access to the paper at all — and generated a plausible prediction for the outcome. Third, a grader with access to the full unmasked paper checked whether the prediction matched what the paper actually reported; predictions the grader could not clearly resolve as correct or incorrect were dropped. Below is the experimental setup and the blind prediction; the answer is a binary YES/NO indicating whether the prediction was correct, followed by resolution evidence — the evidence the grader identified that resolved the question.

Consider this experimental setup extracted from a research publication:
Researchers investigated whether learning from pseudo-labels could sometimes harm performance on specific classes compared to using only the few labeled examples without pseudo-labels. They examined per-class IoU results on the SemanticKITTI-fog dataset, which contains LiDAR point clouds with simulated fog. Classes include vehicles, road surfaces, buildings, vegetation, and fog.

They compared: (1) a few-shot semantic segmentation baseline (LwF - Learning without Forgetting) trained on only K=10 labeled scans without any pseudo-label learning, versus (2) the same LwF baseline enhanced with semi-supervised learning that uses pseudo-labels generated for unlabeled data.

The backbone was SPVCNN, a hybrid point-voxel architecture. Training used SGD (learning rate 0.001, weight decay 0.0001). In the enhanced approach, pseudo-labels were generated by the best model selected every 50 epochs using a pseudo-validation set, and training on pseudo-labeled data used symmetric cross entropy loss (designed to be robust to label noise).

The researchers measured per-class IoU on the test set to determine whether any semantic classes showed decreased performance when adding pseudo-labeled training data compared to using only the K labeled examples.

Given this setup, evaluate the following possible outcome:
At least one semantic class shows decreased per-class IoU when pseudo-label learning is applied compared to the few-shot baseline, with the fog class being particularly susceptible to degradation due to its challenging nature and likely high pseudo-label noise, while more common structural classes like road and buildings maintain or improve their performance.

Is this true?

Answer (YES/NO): NO